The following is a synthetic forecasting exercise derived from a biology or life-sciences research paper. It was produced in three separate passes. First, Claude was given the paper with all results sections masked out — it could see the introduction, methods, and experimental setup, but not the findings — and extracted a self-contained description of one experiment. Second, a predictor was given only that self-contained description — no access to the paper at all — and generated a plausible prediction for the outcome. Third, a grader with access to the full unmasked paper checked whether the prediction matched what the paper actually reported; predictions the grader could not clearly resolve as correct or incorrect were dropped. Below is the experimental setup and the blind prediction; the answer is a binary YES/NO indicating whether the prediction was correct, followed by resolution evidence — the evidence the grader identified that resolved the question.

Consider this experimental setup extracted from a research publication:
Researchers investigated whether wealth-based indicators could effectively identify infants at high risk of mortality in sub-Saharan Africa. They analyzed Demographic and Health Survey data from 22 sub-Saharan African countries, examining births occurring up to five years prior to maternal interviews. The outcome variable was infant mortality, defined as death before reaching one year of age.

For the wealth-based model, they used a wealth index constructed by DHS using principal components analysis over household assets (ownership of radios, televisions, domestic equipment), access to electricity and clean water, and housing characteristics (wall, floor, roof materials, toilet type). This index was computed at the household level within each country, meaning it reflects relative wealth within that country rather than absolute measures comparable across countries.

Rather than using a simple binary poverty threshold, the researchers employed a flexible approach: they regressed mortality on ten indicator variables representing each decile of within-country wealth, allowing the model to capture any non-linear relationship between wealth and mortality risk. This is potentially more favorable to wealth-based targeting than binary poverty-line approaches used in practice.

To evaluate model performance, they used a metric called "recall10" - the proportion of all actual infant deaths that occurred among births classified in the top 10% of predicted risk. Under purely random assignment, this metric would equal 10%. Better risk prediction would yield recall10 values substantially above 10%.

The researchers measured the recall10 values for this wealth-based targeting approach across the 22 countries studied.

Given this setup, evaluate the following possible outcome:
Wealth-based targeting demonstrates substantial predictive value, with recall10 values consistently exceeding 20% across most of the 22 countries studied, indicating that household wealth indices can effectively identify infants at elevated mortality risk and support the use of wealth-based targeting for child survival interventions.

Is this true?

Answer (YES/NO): NO